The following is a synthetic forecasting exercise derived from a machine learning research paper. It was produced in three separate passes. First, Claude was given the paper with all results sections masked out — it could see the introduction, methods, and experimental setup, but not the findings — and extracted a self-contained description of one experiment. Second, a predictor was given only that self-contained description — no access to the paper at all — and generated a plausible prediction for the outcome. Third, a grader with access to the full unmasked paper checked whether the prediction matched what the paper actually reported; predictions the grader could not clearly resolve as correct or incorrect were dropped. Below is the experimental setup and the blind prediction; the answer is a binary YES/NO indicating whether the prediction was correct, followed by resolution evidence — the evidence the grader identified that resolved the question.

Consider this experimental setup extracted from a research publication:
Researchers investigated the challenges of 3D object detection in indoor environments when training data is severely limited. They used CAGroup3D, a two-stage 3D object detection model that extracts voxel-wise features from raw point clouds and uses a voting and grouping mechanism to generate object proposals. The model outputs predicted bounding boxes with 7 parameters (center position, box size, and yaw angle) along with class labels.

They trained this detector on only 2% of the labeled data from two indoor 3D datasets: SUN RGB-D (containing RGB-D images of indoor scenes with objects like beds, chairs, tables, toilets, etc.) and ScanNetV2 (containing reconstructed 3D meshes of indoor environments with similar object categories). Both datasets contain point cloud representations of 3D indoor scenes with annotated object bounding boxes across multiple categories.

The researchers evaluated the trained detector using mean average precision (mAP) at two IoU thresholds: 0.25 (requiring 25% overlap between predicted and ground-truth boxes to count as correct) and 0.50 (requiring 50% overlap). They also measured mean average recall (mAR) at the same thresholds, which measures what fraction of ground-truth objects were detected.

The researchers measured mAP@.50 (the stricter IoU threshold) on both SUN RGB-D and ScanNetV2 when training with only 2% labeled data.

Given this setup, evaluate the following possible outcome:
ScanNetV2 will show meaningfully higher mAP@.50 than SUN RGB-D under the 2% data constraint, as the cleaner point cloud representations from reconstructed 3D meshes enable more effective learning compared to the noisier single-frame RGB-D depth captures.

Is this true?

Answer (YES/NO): YES